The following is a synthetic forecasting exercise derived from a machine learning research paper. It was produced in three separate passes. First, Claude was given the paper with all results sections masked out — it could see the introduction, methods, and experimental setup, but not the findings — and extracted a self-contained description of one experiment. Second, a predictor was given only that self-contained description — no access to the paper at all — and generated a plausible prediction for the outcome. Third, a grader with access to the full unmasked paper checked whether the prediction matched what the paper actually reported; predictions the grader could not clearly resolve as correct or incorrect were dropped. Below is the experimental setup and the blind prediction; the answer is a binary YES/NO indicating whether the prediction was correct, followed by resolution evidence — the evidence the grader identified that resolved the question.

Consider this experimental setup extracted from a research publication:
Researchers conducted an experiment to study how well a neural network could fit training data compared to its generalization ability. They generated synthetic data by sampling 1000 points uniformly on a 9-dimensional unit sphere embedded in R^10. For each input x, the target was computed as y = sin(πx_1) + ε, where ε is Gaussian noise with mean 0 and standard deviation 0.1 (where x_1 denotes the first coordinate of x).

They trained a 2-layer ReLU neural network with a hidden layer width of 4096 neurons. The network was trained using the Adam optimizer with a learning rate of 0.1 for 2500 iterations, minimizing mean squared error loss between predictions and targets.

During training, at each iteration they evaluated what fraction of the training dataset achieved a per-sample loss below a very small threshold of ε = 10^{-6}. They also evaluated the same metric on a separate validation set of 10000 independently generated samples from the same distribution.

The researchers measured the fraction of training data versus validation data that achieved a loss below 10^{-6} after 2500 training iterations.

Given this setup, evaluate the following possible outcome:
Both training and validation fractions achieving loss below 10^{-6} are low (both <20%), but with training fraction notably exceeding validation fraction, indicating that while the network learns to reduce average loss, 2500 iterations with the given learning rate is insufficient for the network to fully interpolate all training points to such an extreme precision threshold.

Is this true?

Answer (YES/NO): NO